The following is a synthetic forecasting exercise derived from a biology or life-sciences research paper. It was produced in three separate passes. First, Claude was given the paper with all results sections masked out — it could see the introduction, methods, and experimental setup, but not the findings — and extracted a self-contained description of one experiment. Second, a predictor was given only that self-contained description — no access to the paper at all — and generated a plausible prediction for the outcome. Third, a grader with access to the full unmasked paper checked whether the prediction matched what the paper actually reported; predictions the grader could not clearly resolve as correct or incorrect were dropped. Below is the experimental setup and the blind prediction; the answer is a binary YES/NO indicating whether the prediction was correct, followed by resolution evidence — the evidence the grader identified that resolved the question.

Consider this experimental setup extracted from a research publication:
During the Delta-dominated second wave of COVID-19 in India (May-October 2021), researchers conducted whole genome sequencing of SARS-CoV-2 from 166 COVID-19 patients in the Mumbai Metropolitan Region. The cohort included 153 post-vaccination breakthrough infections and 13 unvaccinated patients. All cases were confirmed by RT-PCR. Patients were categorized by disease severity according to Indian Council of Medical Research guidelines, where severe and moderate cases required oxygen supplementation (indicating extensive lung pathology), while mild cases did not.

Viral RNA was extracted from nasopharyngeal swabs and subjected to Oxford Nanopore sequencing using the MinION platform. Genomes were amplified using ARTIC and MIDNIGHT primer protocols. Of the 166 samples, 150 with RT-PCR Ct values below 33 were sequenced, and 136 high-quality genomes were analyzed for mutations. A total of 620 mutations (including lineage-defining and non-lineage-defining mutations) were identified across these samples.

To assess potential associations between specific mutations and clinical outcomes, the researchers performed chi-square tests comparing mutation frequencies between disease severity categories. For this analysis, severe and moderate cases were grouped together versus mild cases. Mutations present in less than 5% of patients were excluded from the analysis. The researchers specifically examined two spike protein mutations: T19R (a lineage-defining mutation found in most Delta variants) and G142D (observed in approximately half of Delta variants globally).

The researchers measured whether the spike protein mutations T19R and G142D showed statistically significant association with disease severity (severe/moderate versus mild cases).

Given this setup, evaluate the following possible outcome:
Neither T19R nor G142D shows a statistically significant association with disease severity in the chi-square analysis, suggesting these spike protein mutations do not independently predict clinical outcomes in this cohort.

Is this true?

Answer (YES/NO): NO